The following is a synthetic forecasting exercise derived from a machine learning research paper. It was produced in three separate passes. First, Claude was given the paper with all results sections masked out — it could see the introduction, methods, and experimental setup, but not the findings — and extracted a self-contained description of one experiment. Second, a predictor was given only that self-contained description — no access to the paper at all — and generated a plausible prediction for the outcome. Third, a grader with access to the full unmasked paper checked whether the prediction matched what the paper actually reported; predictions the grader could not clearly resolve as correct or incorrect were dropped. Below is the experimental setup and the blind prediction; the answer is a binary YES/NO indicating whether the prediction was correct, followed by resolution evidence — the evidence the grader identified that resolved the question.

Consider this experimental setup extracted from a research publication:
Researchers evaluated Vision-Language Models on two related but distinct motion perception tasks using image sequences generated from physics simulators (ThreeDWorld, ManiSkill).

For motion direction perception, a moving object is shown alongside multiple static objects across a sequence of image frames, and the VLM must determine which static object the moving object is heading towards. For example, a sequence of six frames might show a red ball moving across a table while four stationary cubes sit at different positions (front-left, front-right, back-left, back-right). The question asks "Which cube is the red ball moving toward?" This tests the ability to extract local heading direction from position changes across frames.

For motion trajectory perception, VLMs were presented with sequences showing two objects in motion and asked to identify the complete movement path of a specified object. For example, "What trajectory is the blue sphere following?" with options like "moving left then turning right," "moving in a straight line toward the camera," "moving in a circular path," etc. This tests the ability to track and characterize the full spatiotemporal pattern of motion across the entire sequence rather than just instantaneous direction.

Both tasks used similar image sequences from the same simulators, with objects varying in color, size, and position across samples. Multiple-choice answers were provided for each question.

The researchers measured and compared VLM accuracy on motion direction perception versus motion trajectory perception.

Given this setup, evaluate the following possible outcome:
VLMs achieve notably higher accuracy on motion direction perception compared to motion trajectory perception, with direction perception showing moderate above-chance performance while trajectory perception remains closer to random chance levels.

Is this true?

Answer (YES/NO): YES